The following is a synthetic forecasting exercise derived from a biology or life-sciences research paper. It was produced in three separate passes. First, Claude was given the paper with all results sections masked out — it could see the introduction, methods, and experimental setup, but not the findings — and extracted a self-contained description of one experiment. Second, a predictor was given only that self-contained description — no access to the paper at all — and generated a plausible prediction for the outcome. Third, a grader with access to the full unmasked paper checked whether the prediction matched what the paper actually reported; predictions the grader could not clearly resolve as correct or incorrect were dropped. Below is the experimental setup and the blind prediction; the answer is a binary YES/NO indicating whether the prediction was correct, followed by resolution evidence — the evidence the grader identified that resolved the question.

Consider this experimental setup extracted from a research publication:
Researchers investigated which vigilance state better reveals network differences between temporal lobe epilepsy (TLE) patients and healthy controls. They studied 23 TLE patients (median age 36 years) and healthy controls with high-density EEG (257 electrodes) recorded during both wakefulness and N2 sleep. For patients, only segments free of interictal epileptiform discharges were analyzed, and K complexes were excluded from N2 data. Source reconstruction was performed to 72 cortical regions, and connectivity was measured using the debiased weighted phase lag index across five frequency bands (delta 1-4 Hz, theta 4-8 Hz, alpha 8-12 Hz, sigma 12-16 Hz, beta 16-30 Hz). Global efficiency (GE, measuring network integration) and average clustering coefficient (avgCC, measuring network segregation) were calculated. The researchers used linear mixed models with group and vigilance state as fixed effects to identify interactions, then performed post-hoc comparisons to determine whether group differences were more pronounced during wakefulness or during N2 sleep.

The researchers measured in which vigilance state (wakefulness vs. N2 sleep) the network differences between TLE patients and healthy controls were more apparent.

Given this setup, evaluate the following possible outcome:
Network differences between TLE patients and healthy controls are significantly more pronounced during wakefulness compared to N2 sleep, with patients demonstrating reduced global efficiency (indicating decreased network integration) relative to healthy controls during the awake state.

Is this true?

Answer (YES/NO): NO